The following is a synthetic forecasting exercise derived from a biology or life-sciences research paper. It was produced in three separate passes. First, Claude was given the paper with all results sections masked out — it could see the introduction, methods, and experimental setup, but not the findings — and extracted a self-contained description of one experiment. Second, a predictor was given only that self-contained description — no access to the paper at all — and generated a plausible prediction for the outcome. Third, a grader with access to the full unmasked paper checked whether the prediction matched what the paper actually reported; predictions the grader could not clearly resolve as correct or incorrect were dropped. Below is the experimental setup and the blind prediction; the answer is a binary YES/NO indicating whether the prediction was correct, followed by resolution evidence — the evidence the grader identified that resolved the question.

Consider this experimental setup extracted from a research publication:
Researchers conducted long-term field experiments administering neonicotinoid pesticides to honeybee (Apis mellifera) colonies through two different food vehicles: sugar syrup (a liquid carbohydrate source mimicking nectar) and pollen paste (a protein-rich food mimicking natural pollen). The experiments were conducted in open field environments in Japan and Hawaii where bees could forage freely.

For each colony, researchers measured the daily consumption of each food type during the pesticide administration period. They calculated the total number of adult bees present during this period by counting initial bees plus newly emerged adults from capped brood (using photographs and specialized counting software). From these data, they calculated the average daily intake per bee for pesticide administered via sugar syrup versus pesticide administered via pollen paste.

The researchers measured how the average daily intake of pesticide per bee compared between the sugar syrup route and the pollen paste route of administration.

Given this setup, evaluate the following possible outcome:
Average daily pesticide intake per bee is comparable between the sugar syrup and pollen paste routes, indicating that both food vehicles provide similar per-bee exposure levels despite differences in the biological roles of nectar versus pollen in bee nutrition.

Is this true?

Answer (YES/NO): NO